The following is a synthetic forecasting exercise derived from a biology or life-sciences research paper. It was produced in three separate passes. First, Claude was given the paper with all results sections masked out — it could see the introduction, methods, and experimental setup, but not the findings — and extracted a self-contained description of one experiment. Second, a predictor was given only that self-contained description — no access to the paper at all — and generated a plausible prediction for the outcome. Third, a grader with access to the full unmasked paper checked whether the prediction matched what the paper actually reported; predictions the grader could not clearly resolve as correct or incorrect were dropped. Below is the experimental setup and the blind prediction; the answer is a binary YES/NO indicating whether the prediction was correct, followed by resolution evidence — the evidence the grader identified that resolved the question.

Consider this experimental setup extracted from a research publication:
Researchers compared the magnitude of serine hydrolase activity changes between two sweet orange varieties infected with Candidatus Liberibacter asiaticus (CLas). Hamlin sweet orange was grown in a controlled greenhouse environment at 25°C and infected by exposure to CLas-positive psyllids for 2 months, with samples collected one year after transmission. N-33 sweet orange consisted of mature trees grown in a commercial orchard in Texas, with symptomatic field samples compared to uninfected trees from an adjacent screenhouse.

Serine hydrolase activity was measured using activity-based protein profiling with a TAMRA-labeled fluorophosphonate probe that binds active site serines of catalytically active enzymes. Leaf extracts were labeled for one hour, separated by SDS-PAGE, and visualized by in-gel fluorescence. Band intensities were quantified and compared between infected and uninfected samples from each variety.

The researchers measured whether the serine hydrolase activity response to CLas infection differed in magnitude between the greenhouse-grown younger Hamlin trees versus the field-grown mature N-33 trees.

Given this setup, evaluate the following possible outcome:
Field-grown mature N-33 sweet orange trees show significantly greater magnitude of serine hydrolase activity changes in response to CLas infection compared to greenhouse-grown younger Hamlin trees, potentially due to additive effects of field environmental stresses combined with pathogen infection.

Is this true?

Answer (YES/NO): YES